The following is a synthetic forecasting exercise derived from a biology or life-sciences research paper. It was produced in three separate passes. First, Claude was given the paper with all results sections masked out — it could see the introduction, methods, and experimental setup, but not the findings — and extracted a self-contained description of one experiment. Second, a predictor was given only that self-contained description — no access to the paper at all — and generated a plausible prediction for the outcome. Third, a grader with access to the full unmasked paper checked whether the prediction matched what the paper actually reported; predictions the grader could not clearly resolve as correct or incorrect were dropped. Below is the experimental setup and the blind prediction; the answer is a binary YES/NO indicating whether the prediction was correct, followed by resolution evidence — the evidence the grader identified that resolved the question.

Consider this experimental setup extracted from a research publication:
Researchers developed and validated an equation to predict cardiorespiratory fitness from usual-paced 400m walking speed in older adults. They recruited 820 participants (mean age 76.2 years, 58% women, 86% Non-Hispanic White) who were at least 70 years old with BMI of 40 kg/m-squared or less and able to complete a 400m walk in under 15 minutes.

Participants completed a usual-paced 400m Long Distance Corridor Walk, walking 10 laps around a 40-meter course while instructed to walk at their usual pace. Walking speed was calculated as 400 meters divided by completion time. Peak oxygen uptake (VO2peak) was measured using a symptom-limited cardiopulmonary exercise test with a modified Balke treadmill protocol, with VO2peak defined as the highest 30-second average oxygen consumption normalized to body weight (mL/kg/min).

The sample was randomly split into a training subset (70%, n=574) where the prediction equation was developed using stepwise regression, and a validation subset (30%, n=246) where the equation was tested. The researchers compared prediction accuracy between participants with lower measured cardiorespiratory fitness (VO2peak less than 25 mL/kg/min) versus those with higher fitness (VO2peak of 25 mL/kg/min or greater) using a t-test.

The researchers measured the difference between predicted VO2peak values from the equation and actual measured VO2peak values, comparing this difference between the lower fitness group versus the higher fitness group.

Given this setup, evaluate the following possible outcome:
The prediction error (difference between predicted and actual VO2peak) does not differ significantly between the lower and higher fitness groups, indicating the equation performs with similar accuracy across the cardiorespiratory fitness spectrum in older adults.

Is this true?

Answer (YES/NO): NO